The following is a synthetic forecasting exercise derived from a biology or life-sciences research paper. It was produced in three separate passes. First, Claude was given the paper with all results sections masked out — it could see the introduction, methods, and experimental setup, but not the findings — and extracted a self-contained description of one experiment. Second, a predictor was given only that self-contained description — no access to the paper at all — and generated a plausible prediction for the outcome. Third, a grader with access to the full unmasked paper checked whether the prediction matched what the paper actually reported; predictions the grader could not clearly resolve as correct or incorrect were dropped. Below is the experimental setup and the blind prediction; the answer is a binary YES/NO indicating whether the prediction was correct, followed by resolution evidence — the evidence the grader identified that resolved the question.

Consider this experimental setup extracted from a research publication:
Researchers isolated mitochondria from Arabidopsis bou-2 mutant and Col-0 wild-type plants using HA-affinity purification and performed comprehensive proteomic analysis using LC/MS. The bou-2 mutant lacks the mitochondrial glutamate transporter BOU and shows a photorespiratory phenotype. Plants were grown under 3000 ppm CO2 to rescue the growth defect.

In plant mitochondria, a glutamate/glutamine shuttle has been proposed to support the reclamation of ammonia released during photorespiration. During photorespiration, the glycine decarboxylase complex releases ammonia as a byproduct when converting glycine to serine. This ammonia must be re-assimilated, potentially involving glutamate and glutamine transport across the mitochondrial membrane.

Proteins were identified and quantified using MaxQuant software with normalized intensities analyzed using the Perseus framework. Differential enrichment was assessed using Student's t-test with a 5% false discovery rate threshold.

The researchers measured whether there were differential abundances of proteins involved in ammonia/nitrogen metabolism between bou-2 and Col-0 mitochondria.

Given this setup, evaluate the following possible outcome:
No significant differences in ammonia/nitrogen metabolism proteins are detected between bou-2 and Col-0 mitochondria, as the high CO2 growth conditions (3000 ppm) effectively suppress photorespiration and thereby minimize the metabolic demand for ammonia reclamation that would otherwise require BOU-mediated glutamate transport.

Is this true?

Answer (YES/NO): YES